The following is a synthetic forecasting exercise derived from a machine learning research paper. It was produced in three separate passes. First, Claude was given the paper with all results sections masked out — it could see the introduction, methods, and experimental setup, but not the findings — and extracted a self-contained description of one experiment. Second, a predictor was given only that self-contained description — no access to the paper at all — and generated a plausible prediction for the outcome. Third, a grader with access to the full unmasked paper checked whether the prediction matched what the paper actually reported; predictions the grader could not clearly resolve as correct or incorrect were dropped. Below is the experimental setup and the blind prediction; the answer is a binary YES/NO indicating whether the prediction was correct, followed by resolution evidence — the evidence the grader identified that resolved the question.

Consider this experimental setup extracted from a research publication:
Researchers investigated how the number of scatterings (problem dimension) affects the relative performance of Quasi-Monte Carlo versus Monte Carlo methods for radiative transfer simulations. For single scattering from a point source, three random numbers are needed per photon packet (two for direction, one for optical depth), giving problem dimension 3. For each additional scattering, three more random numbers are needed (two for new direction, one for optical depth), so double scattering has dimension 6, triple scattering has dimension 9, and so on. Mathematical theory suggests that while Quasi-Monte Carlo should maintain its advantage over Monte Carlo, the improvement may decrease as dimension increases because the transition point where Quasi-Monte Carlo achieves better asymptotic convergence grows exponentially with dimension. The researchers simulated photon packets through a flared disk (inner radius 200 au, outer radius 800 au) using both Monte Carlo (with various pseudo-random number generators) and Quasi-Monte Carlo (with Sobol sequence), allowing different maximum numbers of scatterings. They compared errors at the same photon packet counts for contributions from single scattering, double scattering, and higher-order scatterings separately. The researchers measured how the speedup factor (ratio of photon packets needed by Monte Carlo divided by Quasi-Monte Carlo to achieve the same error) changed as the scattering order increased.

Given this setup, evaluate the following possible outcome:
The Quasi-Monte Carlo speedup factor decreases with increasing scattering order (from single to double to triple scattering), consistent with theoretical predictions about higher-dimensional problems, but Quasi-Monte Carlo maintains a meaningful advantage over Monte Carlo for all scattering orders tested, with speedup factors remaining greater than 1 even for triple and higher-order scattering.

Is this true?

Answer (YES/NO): NO